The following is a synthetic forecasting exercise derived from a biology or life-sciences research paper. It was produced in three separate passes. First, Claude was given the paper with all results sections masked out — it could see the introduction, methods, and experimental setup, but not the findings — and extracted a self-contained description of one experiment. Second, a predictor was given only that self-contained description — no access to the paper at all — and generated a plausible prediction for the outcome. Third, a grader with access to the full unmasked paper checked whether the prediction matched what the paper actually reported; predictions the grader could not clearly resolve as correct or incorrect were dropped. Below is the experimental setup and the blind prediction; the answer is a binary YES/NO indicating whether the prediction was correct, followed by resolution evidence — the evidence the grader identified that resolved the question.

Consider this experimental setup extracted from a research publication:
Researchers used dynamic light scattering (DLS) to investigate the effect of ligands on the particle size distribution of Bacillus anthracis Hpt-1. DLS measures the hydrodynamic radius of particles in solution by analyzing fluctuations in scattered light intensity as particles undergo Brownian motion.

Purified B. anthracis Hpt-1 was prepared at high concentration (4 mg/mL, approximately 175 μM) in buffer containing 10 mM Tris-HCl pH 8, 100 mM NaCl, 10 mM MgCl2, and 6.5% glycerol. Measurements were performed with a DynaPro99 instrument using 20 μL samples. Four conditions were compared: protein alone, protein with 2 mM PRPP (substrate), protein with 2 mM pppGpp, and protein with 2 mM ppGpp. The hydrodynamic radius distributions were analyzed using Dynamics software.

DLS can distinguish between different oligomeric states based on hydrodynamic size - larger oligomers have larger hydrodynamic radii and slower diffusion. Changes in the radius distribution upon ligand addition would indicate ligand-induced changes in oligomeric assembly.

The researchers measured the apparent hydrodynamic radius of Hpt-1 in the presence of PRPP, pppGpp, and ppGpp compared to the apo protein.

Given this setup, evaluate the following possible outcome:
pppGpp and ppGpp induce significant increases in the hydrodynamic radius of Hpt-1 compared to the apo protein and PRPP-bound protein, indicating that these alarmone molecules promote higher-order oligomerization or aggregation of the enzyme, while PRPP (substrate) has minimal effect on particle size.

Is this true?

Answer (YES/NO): NO